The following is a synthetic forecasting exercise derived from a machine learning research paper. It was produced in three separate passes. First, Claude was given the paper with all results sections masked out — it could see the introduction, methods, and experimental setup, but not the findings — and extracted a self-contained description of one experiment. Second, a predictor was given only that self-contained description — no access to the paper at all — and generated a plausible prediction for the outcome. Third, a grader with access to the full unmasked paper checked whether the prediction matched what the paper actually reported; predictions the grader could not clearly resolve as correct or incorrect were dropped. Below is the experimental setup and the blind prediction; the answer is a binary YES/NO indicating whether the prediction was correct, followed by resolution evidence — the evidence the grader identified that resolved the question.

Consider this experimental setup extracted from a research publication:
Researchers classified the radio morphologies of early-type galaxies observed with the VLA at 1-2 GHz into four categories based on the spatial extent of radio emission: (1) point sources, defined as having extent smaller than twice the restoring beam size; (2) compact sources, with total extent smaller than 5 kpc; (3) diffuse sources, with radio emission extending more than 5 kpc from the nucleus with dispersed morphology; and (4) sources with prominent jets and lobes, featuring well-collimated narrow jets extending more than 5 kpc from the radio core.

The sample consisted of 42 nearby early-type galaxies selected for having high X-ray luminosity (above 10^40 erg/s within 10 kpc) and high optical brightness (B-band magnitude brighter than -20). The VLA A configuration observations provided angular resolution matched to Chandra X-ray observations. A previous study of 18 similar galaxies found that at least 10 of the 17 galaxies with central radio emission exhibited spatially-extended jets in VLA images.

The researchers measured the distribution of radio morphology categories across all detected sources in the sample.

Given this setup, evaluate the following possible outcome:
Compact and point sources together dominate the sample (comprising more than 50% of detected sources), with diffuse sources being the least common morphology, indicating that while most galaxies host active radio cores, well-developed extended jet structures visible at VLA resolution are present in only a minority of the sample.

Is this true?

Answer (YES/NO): NO